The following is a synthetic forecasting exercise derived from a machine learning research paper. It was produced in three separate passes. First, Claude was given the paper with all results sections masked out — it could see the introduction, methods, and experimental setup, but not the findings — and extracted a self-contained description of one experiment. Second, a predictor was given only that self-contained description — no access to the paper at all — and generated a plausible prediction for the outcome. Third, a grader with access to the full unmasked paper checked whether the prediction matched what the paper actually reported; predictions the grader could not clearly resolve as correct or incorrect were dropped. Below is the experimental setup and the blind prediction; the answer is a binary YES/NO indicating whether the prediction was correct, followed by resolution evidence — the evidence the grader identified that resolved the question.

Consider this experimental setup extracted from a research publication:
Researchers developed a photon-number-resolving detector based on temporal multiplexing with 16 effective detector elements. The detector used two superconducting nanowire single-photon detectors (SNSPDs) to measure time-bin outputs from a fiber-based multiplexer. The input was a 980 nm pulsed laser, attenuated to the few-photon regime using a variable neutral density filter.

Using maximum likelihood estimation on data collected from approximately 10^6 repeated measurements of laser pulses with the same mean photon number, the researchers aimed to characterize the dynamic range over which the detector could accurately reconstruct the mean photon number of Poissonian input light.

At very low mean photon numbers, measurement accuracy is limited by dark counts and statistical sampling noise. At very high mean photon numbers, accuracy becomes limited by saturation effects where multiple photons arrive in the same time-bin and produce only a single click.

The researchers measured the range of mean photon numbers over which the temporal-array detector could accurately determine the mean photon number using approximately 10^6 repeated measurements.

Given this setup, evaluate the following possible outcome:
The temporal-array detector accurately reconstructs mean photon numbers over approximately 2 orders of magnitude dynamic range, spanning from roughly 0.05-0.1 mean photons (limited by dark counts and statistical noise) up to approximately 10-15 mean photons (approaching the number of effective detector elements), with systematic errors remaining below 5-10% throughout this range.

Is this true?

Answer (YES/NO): NO